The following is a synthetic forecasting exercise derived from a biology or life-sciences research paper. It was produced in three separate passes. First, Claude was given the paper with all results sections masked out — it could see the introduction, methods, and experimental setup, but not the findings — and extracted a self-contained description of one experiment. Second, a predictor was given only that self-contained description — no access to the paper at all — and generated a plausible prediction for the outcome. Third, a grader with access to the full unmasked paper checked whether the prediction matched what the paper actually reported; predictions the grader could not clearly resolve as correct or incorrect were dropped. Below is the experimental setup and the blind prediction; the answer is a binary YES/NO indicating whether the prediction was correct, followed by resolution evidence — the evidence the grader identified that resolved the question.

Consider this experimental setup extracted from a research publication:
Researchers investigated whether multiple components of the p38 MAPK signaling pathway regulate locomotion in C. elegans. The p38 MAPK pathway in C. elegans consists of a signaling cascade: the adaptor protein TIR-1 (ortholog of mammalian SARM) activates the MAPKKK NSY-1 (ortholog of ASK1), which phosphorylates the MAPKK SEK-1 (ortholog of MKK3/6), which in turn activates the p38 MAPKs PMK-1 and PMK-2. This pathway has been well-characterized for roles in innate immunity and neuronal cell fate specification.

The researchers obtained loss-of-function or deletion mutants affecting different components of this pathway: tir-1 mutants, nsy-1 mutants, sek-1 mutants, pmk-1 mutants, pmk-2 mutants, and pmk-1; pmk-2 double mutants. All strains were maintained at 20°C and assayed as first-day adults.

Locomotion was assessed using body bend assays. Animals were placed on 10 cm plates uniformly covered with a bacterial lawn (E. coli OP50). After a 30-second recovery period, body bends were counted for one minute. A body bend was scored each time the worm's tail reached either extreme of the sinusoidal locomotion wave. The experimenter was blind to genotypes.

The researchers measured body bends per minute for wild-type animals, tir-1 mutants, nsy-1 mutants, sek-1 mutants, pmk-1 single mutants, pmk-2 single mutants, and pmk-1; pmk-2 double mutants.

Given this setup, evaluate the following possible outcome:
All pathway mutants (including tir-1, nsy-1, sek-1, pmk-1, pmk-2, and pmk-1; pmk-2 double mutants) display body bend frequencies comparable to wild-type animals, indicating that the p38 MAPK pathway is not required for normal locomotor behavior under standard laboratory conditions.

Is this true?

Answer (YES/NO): NO